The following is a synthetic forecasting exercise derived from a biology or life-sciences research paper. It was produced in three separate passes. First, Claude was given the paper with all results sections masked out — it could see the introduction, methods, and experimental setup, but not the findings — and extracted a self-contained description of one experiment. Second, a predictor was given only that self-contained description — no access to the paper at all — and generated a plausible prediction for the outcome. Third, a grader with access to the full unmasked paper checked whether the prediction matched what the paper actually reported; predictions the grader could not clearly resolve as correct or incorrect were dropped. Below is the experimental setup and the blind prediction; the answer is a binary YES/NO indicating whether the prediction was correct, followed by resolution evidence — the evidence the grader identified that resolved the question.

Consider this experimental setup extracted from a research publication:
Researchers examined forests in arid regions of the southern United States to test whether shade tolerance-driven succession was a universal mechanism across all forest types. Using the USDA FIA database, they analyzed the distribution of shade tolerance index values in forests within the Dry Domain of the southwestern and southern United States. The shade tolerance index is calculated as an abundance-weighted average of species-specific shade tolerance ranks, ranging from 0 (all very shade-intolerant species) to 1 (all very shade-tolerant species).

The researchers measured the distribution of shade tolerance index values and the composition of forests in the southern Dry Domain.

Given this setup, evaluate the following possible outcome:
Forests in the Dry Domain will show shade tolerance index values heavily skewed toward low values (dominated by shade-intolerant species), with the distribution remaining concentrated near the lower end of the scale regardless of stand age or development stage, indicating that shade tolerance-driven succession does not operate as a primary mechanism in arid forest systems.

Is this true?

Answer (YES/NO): YES